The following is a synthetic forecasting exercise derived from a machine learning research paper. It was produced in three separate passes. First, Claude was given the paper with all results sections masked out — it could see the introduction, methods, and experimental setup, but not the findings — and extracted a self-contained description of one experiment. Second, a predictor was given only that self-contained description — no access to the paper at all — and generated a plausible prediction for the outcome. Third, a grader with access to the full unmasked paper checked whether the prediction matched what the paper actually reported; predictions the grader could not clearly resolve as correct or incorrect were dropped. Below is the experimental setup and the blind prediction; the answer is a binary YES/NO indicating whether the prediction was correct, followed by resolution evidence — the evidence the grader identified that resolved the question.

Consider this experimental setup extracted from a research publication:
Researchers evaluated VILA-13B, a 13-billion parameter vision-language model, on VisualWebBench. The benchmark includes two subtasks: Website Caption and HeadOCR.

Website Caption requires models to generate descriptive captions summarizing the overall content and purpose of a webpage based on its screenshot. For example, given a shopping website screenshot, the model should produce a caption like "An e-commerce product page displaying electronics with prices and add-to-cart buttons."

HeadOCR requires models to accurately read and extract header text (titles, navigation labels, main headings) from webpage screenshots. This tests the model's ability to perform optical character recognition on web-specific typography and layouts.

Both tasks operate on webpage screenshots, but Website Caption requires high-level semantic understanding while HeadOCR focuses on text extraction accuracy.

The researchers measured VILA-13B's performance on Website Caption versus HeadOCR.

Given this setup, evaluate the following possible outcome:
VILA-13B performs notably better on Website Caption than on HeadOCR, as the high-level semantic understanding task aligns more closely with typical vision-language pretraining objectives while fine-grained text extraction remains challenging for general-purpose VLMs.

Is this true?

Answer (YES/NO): NO